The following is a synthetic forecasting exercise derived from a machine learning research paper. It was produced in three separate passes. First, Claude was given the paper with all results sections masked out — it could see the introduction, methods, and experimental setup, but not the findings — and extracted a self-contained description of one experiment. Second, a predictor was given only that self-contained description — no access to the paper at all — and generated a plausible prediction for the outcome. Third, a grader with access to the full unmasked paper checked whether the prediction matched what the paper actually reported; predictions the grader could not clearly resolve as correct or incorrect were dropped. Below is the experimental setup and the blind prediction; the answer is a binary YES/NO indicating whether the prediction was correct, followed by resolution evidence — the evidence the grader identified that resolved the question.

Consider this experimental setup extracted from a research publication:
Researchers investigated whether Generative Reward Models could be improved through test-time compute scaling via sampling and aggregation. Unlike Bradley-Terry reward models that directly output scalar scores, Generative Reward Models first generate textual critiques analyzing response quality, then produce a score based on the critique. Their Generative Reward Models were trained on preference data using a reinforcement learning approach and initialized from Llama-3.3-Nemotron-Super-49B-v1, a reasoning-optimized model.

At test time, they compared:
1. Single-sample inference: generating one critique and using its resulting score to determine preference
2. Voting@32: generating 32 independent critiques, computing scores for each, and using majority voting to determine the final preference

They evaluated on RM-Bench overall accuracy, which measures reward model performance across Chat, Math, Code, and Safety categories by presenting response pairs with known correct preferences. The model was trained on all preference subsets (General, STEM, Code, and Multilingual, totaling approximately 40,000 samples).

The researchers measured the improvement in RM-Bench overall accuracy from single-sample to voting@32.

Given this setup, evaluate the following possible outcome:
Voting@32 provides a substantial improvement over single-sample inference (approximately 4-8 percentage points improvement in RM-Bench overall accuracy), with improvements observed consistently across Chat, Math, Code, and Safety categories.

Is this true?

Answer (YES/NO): NO